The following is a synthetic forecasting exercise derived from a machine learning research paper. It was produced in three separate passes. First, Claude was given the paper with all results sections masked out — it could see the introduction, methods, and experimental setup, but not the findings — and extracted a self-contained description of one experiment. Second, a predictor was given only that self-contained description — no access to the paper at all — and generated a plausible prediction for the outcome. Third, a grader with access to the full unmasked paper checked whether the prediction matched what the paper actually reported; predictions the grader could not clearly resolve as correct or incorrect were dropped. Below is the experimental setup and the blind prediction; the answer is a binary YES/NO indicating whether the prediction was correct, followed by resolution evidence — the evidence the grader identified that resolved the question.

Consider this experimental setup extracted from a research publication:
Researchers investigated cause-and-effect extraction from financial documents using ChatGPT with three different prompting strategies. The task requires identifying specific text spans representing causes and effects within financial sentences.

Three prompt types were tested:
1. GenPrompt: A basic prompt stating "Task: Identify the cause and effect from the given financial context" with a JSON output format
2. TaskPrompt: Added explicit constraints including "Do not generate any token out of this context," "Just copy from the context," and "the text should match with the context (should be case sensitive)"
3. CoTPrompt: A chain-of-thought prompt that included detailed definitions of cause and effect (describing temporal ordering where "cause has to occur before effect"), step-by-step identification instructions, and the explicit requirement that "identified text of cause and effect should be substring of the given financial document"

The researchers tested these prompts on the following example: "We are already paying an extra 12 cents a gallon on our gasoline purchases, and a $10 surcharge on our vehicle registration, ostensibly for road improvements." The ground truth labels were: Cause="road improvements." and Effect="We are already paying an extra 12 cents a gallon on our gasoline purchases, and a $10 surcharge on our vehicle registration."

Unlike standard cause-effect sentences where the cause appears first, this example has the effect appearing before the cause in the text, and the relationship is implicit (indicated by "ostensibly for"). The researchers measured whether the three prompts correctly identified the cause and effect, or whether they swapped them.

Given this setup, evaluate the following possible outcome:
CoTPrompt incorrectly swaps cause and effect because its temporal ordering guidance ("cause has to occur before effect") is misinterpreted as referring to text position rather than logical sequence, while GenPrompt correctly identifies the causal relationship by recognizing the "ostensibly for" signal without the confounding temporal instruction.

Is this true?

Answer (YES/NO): NO